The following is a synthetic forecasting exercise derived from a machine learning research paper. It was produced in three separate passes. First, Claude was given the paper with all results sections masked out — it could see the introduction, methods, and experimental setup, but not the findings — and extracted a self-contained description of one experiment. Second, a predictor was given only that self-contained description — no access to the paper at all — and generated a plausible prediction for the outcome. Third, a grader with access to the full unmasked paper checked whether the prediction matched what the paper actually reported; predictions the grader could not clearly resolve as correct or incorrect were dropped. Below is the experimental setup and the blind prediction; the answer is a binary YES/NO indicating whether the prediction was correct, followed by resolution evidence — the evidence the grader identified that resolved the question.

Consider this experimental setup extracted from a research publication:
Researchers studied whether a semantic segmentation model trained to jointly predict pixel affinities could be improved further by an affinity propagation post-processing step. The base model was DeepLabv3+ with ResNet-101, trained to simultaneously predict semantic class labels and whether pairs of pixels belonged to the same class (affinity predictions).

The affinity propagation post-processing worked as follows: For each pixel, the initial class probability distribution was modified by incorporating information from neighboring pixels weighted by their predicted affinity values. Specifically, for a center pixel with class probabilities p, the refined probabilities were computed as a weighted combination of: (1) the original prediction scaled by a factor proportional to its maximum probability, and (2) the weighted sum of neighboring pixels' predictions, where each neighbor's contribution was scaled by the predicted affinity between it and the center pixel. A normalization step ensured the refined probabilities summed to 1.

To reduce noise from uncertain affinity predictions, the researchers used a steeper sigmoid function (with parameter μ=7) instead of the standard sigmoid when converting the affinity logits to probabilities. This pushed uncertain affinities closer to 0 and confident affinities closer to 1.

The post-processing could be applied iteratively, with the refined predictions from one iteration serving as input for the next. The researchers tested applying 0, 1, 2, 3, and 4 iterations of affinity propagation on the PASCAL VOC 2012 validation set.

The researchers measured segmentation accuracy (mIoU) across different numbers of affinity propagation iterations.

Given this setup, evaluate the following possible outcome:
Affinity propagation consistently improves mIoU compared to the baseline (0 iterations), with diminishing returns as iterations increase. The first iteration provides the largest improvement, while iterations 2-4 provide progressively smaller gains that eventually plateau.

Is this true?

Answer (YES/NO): YES